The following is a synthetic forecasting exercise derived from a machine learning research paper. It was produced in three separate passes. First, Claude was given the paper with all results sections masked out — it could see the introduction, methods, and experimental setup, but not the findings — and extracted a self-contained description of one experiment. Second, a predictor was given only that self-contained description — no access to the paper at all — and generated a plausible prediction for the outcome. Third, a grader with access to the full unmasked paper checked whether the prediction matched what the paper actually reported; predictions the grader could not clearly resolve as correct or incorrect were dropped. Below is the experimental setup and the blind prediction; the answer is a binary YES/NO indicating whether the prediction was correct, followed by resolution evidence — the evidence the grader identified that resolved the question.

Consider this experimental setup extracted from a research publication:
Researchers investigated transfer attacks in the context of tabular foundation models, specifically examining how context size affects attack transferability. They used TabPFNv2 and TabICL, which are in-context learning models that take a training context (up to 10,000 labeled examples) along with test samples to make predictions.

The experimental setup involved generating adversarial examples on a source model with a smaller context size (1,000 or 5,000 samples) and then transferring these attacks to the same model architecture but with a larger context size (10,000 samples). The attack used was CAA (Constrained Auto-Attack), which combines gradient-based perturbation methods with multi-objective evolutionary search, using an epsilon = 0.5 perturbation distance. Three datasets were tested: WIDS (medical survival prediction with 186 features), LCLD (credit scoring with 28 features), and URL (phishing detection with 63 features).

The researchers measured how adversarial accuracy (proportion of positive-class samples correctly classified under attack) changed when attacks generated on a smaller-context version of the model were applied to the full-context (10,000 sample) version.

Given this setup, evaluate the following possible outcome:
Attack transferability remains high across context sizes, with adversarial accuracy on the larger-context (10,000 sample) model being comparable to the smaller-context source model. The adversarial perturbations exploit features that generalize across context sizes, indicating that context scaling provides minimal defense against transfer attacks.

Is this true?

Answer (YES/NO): NO